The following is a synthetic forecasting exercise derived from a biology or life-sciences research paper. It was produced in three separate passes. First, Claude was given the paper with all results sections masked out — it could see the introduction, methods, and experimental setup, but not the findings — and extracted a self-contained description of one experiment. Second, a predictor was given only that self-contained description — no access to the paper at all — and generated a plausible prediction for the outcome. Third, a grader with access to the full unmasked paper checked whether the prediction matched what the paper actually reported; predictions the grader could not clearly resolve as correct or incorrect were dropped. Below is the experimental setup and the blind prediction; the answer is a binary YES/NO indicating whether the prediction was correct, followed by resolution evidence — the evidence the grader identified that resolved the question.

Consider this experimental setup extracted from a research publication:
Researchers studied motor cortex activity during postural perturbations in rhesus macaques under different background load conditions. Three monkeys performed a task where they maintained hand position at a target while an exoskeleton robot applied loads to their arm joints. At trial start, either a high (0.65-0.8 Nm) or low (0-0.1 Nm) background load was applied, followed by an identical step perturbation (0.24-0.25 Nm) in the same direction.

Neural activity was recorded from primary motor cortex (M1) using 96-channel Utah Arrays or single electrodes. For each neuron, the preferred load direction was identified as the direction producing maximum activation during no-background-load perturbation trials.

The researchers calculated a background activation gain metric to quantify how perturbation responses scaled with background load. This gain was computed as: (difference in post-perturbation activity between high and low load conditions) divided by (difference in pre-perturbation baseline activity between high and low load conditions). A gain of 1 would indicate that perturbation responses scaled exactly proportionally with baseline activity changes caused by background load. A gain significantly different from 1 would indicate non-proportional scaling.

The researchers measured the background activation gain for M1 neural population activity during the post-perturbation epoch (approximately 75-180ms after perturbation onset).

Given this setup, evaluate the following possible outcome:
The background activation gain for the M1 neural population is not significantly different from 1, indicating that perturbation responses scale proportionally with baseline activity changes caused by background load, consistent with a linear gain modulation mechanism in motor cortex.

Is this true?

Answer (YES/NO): NO